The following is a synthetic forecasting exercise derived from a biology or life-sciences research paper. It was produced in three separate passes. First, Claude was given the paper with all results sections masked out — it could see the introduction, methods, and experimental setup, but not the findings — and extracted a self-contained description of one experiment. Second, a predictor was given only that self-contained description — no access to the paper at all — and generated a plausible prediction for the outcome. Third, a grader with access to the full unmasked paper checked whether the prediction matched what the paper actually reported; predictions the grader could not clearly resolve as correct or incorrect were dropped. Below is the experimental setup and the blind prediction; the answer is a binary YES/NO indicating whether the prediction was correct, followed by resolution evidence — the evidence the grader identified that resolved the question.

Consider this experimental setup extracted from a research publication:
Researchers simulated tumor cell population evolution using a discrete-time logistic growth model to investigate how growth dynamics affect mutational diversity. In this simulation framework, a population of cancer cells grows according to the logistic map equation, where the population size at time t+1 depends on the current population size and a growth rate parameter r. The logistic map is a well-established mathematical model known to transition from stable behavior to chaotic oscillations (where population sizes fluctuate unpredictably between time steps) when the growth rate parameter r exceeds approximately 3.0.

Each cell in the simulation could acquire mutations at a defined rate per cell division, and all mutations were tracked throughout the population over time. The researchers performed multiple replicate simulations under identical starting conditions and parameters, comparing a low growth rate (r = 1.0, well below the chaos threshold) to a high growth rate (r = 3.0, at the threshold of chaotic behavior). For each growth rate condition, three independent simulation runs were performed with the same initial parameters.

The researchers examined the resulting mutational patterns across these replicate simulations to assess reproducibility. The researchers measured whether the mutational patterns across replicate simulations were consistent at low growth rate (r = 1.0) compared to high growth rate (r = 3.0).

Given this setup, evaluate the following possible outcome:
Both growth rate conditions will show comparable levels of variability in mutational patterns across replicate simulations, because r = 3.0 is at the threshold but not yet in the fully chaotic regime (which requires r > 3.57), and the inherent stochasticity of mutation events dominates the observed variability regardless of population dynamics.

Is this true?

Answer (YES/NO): NO